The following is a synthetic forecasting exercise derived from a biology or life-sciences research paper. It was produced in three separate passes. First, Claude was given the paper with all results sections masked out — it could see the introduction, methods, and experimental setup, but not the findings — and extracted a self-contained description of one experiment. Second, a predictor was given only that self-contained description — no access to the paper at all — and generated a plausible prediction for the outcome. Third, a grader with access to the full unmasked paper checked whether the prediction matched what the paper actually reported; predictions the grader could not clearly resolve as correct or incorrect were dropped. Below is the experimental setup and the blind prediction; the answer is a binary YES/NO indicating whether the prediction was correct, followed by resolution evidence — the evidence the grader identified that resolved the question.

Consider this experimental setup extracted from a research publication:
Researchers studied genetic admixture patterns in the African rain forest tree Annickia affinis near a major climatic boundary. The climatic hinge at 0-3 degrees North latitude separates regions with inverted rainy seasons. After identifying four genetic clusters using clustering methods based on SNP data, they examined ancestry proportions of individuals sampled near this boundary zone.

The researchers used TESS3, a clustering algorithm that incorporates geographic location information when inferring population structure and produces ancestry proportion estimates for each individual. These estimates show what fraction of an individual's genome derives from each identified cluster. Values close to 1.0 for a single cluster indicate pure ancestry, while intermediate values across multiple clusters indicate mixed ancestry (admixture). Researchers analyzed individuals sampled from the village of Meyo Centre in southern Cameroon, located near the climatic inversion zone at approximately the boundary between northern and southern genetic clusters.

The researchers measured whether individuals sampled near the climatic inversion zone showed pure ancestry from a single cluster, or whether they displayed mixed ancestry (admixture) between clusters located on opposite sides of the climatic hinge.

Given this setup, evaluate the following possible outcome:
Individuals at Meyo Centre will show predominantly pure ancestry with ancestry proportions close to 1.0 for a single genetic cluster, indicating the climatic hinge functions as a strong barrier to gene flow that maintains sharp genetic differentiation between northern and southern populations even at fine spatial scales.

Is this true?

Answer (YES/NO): NO